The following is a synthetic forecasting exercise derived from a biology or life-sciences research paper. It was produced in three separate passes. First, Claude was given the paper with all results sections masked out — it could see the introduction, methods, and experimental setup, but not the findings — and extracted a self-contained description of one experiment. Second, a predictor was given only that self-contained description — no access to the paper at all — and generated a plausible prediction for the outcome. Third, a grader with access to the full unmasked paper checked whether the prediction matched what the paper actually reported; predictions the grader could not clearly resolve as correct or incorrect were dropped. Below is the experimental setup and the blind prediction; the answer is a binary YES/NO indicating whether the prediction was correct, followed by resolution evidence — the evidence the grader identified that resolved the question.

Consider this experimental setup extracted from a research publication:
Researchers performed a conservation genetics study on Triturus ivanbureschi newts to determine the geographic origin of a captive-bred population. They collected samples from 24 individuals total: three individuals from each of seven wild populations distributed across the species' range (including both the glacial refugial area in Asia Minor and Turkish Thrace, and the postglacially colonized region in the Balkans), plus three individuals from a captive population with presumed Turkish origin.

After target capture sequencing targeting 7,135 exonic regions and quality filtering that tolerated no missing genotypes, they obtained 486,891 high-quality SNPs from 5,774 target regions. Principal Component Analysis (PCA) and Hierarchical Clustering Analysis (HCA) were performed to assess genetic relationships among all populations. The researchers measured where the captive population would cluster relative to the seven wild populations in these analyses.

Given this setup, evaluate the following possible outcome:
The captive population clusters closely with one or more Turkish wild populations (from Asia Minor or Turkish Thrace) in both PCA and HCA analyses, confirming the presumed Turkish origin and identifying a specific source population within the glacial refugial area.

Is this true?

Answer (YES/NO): YES